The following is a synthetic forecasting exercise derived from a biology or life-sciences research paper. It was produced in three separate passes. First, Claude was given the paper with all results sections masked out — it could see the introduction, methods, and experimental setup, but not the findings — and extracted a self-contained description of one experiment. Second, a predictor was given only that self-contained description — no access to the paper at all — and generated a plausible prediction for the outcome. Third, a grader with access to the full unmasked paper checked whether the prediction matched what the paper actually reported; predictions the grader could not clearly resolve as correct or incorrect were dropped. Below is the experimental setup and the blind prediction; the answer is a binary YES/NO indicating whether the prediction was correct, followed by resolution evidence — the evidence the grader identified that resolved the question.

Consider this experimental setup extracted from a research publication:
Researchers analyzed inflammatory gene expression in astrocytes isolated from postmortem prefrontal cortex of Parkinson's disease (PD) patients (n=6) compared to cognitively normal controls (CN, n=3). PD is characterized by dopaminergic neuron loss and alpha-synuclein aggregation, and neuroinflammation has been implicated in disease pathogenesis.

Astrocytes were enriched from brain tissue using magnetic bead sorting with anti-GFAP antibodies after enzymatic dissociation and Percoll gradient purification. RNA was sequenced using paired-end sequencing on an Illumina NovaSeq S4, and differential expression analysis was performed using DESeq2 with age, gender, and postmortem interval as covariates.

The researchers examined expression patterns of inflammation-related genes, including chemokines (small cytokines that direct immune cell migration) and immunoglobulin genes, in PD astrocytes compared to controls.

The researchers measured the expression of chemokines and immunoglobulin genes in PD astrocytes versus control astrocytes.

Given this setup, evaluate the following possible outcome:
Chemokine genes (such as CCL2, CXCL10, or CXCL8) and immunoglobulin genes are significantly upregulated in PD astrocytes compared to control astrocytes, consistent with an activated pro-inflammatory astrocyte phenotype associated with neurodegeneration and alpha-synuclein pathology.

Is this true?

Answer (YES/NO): NO